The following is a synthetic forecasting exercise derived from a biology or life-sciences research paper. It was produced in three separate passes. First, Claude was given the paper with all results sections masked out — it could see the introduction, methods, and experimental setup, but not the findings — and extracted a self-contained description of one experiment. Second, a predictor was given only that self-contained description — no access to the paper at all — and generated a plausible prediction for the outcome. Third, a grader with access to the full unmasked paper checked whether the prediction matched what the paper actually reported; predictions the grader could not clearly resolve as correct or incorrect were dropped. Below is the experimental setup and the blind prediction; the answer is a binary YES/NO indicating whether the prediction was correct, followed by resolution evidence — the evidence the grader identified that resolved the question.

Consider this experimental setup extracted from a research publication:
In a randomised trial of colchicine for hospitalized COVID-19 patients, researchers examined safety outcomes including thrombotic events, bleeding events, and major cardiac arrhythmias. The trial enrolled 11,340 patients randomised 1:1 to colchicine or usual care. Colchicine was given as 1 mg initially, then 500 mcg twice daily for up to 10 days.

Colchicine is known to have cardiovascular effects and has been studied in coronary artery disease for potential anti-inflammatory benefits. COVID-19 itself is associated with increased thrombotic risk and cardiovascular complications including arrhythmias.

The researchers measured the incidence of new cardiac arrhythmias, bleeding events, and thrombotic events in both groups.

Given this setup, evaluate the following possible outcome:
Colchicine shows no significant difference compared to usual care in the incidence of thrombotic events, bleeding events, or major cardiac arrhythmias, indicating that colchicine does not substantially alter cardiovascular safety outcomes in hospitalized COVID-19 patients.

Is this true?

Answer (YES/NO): YES